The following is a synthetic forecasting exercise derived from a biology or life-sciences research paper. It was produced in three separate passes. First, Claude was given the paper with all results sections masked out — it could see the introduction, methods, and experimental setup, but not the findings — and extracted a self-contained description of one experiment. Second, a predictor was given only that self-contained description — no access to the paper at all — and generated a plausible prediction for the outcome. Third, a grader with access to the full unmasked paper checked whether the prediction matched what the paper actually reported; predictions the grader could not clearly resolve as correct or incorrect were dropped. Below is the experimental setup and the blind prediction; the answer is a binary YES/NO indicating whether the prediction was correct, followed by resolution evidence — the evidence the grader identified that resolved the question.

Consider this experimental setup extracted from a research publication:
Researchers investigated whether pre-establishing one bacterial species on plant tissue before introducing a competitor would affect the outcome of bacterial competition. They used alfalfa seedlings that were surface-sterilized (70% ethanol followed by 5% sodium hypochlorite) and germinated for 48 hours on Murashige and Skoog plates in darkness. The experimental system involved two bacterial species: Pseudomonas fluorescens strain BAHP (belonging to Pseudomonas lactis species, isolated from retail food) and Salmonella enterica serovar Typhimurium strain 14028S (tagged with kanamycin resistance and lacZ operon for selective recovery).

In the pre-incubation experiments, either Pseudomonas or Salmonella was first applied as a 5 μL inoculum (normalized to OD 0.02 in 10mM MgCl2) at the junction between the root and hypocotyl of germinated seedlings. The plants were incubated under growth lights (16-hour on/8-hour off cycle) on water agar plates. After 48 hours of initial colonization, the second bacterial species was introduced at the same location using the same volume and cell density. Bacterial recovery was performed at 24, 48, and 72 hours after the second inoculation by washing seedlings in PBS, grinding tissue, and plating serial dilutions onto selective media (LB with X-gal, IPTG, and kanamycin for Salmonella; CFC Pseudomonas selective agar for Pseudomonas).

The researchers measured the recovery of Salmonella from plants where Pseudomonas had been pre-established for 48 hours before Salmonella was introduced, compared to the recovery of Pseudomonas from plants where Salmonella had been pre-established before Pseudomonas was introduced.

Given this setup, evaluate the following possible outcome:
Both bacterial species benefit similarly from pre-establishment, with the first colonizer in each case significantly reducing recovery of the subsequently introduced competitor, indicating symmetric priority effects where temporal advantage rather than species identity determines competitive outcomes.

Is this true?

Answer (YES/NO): NO